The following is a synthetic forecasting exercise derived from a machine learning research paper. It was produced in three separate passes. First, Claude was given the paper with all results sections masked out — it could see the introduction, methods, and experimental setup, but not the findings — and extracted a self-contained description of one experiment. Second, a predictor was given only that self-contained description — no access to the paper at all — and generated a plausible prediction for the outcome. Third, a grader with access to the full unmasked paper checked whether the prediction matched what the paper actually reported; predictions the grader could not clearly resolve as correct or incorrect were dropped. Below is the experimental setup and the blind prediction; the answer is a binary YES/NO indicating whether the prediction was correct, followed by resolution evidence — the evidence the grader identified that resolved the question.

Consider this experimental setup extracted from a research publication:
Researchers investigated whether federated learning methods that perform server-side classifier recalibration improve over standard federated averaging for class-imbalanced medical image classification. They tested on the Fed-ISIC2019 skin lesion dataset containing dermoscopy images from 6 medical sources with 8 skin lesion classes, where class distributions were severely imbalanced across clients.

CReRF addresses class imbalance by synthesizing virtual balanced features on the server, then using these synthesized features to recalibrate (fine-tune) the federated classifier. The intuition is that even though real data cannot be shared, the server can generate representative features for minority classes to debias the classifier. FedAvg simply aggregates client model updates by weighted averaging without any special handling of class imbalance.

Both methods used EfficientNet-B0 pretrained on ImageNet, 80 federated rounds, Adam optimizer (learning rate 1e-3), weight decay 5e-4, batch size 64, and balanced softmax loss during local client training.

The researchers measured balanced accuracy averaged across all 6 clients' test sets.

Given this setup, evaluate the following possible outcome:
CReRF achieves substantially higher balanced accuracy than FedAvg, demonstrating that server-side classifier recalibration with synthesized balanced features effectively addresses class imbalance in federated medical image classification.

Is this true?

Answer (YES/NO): NO